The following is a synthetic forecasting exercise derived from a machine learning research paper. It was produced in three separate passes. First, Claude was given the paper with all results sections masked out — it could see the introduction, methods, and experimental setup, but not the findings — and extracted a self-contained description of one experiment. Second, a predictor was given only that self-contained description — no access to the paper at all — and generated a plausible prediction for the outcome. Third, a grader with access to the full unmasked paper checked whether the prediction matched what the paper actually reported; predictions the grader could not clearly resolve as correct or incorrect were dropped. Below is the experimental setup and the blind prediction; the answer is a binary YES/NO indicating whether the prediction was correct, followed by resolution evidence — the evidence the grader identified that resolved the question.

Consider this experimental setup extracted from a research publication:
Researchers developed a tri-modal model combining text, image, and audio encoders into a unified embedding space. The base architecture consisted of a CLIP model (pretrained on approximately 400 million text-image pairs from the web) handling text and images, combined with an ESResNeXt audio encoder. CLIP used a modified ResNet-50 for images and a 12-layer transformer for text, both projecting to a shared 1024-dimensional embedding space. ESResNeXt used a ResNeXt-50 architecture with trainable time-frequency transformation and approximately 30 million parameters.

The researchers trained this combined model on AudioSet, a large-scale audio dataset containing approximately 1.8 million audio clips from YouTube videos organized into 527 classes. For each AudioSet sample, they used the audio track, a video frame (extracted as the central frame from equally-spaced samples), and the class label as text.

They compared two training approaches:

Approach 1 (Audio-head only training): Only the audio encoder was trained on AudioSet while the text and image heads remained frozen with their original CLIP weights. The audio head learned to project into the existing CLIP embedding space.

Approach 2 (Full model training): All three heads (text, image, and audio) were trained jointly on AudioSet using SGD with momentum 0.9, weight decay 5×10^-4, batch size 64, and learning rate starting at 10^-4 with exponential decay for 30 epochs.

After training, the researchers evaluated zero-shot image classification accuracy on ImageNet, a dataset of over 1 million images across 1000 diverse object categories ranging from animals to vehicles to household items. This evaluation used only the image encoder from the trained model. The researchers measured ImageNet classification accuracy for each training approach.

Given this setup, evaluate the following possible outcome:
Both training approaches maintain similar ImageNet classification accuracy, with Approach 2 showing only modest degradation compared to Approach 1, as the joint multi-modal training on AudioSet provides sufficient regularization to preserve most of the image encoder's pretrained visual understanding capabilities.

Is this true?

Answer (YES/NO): NO